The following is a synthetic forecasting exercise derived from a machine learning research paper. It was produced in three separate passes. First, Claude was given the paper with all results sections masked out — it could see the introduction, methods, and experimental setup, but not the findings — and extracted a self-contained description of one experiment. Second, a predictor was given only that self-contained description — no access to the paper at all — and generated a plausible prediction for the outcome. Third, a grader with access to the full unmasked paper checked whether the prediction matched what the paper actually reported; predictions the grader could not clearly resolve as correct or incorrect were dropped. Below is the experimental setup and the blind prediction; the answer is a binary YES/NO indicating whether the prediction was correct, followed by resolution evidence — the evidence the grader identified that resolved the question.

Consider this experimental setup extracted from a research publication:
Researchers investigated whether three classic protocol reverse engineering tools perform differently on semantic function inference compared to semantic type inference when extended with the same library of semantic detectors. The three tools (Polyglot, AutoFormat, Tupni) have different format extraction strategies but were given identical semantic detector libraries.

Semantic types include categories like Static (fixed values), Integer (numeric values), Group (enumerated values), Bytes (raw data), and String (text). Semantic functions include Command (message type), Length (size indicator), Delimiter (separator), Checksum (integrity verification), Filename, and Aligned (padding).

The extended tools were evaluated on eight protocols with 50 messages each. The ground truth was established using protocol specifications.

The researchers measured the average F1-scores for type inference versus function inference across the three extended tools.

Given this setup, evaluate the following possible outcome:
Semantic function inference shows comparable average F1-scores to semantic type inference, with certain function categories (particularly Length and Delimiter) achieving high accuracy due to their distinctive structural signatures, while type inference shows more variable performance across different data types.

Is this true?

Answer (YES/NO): NO